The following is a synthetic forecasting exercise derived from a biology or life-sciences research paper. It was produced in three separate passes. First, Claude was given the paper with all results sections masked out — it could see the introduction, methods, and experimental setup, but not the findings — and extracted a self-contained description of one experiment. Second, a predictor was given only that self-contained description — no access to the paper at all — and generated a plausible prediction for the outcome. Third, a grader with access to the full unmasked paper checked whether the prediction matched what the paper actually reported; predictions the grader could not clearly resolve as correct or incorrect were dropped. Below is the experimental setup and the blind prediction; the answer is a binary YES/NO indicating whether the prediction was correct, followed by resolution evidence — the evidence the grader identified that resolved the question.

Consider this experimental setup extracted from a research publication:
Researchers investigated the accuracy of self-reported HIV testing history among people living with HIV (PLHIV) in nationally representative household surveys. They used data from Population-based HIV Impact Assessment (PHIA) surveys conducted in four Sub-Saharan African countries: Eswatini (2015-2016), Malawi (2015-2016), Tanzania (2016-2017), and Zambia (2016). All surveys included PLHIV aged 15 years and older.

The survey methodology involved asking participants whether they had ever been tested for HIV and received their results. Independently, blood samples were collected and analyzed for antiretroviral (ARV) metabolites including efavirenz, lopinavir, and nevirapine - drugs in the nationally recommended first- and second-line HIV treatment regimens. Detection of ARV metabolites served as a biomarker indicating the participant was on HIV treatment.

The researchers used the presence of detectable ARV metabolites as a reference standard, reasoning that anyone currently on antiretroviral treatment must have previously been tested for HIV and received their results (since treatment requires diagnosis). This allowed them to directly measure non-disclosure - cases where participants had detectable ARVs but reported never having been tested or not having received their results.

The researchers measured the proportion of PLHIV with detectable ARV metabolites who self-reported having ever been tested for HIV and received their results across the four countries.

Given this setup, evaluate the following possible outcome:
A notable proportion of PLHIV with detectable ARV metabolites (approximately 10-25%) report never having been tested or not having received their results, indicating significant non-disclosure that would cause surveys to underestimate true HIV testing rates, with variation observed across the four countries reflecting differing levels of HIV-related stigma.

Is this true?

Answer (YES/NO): NO